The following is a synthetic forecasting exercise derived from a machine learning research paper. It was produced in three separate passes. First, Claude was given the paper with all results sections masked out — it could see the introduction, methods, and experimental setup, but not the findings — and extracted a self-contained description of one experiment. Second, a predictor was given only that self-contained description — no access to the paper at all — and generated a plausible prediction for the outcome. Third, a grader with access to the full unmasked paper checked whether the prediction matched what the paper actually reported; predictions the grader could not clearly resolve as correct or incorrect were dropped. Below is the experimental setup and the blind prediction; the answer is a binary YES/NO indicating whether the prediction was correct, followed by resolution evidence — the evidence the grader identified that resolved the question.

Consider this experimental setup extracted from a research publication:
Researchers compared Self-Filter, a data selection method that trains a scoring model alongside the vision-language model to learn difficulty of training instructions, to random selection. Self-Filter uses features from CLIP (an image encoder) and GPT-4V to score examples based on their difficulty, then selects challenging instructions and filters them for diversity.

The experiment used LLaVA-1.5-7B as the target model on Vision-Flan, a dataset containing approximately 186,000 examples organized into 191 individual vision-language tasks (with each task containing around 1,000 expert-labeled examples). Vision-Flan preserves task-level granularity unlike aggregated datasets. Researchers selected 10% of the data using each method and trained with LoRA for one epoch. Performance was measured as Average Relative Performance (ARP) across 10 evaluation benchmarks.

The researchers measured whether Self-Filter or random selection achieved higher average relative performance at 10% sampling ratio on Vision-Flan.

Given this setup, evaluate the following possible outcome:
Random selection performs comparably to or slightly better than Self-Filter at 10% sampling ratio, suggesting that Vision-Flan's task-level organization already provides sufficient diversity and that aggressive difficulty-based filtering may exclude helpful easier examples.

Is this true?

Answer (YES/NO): NO